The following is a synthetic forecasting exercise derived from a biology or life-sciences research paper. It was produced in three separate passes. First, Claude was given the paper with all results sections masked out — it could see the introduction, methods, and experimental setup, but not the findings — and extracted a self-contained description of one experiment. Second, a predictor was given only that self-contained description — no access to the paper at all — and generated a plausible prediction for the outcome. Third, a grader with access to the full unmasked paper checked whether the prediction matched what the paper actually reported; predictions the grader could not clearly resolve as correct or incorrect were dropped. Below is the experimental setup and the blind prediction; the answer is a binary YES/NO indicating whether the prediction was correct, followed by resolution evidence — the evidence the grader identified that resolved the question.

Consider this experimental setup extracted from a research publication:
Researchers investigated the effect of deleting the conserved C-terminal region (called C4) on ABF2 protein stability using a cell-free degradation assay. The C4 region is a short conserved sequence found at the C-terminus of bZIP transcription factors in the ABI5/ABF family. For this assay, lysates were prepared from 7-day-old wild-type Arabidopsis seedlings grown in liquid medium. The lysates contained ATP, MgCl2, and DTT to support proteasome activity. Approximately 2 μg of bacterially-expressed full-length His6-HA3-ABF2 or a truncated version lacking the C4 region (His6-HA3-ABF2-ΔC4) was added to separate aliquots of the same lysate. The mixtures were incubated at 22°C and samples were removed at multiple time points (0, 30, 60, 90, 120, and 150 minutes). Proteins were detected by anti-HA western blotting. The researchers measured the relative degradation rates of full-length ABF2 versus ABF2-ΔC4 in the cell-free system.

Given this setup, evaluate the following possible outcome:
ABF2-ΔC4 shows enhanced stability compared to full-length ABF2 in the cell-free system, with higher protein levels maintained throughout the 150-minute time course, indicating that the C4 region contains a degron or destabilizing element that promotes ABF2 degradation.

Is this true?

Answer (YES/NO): NO